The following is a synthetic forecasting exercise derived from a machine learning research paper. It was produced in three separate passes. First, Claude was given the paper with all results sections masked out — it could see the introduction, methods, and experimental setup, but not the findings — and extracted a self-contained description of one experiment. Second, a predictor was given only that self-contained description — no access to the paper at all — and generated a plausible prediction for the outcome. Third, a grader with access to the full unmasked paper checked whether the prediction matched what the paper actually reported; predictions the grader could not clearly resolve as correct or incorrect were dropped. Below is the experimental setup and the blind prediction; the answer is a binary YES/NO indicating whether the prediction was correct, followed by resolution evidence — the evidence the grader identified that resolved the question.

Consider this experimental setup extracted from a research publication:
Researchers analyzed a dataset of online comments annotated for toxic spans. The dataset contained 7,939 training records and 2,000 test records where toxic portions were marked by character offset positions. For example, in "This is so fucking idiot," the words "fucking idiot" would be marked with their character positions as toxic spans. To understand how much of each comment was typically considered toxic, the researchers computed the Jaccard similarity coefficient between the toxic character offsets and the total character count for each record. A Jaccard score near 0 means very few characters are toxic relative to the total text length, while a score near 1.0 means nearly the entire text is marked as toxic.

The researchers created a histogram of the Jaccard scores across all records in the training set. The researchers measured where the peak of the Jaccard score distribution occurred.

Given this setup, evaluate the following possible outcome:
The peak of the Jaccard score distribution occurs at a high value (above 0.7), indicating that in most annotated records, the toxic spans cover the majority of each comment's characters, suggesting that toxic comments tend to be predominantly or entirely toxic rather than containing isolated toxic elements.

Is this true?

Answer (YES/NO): NO